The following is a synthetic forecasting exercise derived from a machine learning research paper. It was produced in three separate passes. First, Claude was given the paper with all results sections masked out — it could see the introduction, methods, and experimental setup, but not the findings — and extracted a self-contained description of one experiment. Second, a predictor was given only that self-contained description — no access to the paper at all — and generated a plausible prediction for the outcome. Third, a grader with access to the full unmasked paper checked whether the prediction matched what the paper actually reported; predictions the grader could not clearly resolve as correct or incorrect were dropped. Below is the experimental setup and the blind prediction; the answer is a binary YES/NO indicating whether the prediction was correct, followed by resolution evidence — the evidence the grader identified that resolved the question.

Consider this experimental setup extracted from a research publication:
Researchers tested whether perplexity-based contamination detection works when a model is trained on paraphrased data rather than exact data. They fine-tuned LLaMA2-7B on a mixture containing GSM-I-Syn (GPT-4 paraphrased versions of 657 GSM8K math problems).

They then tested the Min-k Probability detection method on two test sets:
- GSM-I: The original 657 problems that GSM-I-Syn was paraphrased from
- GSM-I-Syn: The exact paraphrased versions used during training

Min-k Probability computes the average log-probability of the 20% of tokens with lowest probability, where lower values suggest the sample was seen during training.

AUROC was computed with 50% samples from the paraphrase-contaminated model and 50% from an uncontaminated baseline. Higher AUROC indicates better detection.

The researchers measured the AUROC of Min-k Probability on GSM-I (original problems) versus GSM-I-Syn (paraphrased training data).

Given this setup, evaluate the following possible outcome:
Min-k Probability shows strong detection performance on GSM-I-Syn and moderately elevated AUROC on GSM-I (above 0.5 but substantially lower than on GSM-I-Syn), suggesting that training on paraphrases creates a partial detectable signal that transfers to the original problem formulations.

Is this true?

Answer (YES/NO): NO